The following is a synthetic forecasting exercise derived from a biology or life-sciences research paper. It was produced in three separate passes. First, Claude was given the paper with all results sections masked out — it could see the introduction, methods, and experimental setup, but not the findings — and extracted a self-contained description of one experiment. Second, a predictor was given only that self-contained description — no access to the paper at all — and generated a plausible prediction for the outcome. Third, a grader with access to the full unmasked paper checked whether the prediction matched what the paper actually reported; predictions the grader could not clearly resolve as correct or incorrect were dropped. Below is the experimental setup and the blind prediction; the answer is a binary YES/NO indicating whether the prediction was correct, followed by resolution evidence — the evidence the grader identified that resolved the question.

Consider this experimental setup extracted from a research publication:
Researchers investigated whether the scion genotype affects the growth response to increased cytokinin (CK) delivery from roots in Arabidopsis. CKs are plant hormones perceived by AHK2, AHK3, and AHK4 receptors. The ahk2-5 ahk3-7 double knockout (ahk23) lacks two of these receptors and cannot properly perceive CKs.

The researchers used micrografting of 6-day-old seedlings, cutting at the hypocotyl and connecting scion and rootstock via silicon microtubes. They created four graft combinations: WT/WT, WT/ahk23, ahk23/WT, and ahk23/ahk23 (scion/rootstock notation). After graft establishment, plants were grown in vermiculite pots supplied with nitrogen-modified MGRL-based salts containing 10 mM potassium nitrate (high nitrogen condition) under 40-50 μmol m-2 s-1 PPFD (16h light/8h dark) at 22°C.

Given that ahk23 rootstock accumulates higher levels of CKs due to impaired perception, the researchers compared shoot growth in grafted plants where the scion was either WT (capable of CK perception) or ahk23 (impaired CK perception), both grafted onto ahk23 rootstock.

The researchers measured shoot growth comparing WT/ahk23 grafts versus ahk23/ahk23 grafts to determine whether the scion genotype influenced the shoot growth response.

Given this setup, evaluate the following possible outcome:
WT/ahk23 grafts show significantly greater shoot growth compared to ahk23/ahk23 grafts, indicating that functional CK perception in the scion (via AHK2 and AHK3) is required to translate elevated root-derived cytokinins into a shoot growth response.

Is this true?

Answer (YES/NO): YES